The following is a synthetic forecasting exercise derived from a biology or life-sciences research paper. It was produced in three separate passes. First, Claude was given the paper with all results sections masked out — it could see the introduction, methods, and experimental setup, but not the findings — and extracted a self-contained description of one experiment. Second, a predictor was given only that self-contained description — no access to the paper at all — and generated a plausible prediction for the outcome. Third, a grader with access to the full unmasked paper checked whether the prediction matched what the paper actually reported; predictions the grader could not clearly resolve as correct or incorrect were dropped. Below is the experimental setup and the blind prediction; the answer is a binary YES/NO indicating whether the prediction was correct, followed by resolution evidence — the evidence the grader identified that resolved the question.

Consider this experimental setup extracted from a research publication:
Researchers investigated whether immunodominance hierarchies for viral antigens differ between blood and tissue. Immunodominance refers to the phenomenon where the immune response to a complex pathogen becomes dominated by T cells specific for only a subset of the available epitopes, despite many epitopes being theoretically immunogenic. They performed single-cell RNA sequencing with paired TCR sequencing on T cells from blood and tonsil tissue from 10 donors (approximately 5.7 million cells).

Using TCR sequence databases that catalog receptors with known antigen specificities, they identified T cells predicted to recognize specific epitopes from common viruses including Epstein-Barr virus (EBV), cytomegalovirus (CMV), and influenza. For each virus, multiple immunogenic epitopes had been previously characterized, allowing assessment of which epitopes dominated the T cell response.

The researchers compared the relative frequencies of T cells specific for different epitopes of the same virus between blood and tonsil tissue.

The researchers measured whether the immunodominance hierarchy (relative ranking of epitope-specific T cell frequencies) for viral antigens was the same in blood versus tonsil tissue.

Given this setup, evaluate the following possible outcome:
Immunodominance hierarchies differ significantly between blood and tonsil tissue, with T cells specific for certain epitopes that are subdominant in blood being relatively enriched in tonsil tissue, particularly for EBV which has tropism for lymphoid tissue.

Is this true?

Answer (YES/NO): YES